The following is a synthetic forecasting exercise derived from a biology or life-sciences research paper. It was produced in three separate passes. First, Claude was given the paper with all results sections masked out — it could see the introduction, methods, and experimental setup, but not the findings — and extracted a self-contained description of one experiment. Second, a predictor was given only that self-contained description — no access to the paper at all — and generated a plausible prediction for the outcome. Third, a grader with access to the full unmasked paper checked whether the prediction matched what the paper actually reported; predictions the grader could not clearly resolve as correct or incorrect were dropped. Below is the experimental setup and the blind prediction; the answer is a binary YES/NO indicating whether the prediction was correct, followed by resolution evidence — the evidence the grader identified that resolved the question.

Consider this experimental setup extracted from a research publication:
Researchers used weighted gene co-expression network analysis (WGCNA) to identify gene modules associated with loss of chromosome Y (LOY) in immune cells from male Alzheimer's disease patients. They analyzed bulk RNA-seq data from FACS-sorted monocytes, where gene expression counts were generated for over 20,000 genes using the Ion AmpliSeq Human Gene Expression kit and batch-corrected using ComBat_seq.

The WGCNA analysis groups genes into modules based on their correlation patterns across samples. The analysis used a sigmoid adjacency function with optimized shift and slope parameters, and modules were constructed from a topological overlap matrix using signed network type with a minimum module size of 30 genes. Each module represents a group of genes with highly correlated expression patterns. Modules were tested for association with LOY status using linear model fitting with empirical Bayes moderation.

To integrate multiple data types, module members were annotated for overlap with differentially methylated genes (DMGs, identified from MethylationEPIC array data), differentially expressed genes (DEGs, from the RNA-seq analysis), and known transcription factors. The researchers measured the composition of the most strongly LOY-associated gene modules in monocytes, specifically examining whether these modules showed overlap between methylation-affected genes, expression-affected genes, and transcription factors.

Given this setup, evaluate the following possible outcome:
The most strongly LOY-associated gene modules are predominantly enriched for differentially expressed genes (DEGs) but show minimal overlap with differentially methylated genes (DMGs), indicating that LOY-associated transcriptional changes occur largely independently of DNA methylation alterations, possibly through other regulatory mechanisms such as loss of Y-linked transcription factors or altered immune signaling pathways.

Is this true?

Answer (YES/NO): NO